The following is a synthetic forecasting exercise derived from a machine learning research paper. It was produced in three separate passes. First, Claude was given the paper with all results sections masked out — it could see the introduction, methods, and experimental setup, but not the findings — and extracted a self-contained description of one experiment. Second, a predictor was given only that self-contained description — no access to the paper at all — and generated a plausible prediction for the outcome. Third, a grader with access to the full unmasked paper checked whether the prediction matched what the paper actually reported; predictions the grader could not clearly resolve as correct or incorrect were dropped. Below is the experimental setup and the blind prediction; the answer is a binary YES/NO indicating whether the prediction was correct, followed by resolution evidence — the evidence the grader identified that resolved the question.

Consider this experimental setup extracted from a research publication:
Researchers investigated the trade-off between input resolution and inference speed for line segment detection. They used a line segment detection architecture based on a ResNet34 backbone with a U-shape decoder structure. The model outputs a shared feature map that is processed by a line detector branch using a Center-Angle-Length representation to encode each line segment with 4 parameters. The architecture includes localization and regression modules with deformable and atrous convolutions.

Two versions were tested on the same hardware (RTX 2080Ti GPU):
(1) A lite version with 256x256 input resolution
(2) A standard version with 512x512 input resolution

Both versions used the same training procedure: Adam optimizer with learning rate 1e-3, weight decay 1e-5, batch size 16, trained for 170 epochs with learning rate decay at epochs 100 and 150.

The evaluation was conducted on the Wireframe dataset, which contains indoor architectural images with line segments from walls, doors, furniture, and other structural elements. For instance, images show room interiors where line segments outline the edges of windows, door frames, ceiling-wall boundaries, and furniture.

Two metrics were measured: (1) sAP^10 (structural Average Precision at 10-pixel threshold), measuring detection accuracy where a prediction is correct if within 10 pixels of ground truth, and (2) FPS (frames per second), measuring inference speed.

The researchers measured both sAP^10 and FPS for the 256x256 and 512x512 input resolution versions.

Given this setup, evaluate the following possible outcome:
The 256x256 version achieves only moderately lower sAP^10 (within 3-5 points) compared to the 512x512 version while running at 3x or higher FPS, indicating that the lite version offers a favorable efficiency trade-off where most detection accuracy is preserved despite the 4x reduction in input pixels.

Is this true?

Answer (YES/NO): NO